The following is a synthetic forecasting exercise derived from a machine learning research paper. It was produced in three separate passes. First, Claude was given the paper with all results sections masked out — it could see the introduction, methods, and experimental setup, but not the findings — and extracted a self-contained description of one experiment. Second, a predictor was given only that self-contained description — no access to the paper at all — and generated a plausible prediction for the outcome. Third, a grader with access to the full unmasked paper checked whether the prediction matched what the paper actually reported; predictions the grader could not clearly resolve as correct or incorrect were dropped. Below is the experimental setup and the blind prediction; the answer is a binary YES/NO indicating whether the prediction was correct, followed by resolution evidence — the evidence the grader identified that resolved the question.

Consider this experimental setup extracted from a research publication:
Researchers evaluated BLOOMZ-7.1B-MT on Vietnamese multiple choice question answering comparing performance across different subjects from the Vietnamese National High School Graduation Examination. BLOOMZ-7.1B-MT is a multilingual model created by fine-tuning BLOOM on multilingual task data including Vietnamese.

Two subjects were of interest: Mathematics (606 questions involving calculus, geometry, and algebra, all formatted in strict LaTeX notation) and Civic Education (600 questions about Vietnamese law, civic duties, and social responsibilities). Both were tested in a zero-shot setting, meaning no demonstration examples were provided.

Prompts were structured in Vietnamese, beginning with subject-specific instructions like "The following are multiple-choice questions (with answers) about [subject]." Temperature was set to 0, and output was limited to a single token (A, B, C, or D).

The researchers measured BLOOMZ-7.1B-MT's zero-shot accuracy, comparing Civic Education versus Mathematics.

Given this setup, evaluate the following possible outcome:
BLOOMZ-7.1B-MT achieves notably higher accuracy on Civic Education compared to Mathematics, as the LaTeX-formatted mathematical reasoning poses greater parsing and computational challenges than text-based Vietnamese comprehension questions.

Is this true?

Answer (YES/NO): YES